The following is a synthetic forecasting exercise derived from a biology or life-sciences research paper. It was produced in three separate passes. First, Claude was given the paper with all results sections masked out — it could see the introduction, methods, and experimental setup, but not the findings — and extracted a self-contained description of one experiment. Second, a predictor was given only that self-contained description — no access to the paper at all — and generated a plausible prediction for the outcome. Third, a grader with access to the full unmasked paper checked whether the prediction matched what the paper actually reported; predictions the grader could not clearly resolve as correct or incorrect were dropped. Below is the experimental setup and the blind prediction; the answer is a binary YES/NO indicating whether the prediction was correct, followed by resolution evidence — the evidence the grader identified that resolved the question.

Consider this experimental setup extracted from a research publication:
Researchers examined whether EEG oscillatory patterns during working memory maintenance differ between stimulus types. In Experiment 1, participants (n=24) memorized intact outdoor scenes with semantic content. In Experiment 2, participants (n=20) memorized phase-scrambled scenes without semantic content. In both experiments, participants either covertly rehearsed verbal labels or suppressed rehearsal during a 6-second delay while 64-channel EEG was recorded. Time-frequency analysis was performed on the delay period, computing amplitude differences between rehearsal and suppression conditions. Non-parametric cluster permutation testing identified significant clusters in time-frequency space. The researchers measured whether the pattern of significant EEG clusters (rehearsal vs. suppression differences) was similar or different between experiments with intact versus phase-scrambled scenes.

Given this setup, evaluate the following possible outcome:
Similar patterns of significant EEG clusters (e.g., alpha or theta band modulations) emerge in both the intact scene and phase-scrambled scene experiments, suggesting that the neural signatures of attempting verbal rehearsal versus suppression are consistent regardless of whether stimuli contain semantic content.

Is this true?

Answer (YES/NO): YES